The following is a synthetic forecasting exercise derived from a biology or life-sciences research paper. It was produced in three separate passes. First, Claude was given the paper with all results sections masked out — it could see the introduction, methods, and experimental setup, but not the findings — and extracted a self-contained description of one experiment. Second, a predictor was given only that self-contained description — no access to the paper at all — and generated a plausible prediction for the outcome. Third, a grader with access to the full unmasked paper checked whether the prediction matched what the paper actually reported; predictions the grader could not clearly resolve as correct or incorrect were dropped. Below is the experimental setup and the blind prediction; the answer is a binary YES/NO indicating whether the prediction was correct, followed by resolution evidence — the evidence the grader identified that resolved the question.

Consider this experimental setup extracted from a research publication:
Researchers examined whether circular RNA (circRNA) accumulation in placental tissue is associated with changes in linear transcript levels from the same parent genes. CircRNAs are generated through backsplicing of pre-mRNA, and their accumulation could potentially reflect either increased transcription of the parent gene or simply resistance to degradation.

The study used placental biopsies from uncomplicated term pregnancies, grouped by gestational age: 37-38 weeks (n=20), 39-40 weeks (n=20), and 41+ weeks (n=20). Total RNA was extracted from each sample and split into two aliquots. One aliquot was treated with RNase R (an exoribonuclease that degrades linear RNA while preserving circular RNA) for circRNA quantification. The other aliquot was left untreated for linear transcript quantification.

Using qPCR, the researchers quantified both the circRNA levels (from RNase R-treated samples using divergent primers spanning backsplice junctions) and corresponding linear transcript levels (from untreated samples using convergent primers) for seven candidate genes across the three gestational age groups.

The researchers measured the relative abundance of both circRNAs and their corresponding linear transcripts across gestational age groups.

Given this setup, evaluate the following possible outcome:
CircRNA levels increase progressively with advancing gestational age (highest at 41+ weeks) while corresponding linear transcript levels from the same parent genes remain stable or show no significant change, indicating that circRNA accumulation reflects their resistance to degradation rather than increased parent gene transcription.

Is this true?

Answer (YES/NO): YES